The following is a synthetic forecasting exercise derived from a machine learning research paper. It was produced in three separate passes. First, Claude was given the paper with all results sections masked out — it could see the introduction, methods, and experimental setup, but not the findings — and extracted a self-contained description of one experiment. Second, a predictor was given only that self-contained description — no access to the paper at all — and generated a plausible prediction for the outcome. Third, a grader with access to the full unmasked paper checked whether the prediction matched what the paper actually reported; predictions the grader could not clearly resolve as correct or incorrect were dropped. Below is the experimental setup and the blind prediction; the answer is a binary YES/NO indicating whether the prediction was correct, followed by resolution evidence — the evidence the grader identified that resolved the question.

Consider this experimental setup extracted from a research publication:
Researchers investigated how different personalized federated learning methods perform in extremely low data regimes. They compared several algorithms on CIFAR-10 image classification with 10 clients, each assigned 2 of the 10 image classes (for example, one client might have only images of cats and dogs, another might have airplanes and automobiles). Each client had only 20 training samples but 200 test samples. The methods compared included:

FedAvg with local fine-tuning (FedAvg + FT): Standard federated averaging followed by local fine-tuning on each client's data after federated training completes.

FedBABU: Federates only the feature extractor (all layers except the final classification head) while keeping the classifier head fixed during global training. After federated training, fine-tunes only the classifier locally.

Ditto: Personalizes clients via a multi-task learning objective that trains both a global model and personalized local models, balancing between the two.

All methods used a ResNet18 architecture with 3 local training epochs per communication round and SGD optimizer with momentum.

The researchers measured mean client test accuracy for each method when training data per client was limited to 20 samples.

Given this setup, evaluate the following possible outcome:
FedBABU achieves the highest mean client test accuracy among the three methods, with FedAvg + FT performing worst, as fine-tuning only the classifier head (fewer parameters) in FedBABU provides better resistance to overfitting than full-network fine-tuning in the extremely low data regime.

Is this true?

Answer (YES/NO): NO